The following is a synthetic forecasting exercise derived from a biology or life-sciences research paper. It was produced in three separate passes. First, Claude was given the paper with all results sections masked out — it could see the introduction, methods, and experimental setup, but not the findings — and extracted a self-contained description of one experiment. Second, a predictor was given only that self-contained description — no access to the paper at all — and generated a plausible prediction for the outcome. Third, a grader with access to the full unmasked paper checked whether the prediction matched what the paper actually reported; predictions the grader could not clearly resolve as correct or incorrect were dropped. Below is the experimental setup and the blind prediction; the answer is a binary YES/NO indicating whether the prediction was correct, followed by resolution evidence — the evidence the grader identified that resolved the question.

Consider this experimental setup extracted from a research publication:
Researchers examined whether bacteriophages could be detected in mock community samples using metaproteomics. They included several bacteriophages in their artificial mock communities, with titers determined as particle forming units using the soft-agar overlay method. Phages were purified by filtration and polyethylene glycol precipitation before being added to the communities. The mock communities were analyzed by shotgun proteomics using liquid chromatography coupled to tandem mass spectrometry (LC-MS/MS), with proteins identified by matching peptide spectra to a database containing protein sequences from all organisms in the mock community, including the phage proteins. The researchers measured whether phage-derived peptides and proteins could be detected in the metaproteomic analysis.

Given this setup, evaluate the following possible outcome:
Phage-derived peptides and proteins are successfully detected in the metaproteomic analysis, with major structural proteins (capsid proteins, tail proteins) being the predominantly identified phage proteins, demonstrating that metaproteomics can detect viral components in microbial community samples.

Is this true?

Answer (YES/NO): NO